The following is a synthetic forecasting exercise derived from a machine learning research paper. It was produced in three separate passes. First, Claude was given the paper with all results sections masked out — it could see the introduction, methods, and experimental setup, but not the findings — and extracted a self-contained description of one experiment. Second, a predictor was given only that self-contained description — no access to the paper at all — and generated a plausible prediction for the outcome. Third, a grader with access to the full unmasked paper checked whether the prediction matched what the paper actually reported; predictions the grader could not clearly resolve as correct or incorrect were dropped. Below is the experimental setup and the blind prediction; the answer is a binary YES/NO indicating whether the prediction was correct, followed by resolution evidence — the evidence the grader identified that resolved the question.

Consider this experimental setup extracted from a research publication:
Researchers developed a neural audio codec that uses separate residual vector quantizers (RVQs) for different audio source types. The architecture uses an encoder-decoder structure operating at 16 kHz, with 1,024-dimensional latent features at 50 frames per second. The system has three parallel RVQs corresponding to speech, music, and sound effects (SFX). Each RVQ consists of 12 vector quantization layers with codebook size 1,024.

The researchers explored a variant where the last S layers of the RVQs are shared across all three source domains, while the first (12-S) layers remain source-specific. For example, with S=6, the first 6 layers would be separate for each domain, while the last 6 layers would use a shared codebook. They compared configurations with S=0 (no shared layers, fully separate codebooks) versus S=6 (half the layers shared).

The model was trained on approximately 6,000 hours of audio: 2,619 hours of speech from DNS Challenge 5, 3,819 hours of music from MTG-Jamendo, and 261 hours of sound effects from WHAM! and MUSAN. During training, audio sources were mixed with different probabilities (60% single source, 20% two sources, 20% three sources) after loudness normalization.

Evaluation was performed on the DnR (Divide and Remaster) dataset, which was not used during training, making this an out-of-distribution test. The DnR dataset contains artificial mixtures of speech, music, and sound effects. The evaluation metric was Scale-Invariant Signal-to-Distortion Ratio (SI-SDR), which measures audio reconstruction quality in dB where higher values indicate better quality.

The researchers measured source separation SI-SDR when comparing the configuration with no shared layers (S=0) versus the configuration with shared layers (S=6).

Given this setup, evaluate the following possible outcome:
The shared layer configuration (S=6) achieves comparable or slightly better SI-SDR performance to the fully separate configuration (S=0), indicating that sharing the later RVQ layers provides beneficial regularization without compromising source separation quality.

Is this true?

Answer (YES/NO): YES